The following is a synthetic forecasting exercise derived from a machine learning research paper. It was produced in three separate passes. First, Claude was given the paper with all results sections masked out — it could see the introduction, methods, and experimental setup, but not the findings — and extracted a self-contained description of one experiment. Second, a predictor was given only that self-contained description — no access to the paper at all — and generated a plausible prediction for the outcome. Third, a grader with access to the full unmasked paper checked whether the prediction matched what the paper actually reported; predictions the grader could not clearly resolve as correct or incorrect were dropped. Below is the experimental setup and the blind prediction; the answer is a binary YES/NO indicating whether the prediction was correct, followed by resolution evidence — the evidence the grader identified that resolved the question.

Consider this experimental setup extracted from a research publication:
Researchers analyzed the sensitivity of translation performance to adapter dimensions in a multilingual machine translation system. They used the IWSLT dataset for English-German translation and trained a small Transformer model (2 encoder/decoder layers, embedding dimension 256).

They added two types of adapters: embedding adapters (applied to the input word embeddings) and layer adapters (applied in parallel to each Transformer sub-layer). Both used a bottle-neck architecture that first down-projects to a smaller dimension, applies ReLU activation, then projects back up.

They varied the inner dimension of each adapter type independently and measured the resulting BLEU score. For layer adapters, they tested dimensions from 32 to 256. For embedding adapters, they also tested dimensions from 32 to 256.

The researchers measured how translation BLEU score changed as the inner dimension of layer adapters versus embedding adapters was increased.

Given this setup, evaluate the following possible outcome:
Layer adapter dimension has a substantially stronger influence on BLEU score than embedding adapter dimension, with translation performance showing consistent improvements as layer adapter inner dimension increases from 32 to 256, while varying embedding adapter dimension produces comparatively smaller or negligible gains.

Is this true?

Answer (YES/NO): YES